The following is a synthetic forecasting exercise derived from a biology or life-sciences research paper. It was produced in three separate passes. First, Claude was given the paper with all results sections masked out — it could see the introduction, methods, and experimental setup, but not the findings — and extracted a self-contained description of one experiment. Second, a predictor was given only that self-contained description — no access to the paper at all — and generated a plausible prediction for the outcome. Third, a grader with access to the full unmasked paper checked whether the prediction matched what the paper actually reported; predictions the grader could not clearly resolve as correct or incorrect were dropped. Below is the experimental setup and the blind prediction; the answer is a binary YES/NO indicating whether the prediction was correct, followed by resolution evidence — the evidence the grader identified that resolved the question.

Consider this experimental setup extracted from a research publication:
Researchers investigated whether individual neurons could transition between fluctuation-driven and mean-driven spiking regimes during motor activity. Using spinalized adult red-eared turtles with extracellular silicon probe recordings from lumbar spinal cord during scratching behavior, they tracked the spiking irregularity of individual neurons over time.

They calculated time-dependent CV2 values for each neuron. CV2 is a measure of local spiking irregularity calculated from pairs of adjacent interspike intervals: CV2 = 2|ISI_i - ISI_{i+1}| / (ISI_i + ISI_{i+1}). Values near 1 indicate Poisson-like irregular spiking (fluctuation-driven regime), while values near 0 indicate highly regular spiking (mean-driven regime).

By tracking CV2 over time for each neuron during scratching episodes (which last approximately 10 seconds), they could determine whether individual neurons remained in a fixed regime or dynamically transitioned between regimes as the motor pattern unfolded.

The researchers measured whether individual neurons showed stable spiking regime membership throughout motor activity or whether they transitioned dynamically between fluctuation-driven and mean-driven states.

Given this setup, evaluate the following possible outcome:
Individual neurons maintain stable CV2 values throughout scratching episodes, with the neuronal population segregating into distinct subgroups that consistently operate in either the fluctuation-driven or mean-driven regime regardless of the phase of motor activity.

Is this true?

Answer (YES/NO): NO